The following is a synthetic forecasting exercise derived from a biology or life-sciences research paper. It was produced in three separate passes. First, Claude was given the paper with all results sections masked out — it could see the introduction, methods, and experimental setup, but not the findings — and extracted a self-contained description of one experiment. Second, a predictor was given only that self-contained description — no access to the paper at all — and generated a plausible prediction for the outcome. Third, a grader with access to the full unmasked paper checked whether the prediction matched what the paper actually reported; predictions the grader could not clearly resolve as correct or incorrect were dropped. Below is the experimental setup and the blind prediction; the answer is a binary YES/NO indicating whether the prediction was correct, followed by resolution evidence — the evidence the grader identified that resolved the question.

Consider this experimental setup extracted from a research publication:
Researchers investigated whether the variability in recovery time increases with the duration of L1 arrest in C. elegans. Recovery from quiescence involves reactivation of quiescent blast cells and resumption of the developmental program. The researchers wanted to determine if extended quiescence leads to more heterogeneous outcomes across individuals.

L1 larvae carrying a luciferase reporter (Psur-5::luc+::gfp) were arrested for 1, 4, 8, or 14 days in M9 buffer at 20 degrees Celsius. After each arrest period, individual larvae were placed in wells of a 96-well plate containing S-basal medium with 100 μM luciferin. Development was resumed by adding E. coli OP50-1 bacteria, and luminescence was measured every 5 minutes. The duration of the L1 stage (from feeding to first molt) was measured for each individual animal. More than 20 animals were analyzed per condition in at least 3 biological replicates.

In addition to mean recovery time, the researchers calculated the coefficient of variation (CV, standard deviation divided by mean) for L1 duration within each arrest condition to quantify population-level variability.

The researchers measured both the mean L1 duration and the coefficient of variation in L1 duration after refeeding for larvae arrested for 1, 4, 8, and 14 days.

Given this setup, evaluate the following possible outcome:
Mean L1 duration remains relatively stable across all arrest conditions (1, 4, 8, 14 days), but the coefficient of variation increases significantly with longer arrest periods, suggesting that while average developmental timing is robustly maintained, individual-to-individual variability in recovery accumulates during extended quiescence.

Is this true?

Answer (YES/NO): NO